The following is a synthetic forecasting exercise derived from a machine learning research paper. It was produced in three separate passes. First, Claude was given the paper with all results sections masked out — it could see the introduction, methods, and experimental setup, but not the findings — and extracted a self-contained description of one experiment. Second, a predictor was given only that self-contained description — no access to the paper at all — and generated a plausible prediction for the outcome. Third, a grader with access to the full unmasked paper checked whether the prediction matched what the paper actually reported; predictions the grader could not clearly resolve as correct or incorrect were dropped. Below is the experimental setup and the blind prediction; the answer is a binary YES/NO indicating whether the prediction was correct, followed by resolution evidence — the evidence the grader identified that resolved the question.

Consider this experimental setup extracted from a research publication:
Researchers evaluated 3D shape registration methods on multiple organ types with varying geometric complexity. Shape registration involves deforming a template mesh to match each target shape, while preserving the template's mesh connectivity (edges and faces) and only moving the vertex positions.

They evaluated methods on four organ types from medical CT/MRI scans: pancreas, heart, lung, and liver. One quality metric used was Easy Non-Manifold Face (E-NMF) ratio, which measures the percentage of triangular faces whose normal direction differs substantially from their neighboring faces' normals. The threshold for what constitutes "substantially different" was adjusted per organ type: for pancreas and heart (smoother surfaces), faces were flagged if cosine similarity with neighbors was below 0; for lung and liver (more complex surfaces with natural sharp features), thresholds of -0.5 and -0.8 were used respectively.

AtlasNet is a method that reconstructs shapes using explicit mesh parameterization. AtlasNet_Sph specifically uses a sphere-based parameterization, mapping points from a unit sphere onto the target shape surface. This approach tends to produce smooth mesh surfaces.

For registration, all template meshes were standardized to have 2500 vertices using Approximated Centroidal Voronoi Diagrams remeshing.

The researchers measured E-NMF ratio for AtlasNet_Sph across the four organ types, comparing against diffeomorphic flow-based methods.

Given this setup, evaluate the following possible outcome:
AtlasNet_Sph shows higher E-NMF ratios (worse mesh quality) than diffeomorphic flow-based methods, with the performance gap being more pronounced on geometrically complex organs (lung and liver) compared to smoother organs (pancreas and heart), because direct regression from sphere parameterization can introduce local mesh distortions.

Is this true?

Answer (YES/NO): NO